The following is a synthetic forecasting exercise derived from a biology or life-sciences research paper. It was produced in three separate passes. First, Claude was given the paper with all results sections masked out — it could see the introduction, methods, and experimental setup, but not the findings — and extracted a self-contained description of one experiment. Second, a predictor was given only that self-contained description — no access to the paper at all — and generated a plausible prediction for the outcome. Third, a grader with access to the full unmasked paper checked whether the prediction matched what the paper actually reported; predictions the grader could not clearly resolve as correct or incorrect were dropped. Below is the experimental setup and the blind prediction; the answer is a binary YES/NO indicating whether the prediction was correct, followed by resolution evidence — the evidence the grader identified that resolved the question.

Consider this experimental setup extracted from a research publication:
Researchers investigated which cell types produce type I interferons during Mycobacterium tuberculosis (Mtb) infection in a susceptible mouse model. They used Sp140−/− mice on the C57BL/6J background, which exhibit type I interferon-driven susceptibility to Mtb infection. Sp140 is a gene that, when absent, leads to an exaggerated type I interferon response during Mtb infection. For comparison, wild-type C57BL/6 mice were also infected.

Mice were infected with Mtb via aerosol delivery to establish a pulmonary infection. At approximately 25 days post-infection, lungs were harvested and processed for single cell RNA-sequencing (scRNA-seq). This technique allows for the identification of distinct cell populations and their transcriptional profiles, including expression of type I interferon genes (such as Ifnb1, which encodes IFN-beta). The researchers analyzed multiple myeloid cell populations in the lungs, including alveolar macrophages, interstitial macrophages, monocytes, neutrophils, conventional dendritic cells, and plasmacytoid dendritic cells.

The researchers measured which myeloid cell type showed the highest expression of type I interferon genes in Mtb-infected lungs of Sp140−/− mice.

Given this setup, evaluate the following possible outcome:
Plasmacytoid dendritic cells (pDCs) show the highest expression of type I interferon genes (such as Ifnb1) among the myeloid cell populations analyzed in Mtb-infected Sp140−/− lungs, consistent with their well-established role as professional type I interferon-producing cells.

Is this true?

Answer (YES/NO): NO